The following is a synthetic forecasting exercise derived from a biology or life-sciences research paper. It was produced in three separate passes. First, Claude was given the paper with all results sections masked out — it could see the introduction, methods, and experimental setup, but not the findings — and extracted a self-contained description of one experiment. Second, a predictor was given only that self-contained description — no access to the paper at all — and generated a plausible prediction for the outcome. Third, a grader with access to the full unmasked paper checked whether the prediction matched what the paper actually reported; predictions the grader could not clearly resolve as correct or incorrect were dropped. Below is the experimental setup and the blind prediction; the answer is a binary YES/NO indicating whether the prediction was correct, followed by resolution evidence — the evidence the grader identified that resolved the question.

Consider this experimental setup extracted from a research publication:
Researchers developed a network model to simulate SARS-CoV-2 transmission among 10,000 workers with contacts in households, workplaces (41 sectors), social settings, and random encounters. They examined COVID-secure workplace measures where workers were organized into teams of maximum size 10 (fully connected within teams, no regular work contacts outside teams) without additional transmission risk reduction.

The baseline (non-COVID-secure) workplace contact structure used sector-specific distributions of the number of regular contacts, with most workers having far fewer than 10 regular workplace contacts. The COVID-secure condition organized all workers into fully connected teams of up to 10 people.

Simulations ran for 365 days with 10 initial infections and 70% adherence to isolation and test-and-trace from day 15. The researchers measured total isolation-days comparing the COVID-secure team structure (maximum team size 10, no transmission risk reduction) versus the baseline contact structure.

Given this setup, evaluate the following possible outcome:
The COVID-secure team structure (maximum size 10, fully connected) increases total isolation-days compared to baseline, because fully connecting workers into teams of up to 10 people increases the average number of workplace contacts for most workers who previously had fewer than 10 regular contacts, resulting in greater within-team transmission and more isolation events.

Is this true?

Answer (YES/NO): YES